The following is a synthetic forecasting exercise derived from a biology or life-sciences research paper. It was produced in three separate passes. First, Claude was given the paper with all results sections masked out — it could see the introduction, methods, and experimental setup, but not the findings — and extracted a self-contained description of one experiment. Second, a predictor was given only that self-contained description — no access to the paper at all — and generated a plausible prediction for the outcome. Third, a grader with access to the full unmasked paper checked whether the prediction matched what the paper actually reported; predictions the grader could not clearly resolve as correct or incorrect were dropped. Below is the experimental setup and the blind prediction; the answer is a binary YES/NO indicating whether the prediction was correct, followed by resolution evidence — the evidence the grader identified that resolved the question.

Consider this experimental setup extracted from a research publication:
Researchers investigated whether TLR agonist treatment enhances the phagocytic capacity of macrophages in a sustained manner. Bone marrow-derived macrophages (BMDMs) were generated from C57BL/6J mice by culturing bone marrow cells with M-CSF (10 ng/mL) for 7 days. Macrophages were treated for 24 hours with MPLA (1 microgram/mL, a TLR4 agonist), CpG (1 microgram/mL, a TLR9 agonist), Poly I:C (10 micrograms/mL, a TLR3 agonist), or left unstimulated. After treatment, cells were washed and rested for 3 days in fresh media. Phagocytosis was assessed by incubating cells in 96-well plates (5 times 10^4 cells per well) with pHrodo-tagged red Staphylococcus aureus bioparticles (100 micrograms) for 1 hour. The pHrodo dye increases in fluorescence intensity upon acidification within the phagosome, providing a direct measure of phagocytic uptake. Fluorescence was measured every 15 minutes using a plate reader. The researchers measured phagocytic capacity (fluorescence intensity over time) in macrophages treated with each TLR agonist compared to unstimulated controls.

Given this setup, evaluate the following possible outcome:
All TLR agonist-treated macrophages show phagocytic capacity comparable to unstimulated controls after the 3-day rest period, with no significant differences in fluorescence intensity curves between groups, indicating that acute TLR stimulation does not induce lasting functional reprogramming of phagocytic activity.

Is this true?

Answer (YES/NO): NO